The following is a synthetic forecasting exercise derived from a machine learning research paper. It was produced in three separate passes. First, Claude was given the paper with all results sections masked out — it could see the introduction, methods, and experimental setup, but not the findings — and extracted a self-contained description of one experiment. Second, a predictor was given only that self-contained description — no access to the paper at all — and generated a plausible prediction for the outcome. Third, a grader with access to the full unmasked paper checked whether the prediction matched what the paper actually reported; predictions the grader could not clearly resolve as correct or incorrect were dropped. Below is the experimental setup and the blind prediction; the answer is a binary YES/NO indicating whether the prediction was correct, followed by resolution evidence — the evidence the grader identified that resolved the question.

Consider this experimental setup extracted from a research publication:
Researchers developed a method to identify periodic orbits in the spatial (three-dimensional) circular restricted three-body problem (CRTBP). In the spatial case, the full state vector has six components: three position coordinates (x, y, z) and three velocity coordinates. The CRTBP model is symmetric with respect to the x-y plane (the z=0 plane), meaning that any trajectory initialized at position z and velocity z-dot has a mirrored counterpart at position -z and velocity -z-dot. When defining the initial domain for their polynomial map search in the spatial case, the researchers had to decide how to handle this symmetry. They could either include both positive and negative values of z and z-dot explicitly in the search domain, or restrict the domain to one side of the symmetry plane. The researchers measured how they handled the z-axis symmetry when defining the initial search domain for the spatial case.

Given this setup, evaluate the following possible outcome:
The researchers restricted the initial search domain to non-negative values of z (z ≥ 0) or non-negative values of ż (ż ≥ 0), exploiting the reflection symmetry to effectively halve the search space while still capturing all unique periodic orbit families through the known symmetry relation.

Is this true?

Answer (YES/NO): YES